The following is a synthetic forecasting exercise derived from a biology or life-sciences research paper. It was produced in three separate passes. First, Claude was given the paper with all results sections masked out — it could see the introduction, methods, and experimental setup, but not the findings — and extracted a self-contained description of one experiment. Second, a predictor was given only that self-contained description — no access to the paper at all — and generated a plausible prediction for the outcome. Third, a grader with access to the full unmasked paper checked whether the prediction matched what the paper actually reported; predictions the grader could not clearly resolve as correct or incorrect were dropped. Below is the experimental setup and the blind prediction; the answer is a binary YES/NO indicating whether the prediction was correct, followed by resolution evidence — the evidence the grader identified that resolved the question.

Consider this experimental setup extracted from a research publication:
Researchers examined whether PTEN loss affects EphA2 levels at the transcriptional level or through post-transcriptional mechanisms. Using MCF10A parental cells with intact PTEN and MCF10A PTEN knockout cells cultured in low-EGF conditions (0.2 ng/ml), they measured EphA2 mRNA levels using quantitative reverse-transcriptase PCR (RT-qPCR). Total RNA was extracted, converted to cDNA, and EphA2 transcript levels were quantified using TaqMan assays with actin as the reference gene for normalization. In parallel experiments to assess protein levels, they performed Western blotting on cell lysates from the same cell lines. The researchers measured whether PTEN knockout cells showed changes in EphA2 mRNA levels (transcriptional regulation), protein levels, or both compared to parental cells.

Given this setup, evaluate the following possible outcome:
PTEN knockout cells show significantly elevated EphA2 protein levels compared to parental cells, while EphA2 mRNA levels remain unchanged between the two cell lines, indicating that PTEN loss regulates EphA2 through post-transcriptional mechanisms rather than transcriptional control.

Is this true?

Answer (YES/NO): NO